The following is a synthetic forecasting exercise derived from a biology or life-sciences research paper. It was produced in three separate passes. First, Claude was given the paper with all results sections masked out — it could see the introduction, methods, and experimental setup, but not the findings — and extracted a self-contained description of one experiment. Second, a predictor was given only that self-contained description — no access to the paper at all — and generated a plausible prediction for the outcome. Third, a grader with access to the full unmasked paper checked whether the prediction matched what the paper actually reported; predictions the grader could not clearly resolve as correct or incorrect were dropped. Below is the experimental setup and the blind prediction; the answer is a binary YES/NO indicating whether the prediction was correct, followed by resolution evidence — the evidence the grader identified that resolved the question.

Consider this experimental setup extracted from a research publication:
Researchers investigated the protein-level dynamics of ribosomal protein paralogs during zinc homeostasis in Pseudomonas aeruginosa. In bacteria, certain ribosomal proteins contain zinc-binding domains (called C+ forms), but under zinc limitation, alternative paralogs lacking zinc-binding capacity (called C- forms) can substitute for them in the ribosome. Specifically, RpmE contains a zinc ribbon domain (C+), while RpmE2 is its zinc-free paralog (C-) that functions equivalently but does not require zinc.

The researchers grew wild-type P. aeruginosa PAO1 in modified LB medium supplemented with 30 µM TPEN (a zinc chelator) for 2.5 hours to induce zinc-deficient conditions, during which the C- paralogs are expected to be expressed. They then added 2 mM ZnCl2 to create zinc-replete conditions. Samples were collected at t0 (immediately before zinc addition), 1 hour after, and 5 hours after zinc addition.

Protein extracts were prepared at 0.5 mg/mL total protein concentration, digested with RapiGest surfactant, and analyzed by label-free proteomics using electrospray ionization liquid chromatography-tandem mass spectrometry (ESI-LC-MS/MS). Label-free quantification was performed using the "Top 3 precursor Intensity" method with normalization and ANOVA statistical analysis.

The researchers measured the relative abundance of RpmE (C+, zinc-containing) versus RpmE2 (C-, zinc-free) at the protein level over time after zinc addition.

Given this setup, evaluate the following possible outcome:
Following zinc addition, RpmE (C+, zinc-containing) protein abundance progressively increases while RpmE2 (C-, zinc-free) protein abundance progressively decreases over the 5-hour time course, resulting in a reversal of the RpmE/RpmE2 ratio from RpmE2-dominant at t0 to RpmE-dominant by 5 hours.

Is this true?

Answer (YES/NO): NO